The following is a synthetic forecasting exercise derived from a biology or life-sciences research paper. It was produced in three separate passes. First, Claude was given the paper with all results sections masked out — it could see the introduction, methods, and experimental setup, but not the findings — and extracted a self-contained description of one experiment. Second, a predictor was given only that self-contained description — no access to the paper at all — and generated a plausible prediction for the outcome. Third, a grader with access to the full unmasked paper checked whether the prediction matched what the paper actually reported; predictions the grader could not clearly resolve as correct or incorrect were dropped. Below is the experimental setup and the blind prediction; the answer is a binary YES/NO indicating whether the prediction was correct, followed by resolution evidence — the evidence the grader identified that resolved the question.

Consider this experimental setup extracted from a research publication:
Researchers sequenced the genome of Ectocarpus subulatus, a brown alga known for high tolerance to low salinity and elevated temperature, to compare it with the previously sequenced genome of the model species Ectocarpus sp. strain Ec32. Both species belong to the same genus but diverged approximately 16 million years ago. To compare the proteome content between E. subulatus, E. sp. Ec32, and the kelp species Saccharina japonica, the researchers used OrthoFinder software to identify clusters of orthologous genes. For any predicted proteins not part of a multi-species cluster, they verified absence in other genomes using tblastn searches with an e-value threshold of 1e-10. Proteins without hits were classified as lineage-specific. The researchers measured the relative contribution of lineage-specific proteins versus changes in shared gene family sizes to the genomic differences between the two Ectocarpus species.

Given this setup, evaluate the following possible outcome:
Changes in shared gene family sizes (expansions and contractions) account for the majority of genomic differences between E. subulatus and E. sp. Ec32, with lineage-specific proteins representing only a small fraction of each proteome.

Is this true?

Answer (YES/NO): NO